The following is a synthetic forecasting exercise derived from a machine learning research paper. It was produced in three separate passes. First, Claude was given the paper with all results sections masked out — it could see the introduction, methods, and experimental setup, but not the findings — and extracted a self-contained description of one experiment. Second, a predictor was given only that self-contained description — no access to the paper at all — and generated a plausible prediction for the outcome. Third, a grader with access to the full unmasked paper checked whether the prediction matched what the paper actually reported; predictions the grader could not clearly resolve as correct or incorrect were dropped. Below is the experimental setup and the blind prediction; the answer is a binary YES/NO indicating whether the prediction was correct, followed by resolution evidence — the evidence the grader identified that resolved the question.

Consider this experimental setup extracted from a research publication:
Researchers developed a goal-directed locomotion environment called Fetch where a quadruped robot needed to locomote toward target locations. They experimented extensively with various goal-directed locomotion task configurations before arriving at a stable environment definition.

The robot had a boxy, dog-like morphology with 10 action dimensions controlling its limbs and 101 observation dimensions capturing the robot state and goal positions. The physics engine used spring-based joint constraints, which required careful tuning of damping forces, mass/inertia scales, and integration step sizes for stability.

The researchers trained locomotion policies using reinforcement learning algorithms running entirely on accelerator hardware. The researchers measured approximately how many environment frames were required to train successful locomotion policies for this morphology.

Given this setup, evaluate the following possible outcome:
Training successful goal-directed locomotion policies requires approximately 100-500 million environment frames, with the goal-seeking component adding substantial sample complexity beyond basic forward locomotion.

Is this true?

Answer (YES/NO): NO